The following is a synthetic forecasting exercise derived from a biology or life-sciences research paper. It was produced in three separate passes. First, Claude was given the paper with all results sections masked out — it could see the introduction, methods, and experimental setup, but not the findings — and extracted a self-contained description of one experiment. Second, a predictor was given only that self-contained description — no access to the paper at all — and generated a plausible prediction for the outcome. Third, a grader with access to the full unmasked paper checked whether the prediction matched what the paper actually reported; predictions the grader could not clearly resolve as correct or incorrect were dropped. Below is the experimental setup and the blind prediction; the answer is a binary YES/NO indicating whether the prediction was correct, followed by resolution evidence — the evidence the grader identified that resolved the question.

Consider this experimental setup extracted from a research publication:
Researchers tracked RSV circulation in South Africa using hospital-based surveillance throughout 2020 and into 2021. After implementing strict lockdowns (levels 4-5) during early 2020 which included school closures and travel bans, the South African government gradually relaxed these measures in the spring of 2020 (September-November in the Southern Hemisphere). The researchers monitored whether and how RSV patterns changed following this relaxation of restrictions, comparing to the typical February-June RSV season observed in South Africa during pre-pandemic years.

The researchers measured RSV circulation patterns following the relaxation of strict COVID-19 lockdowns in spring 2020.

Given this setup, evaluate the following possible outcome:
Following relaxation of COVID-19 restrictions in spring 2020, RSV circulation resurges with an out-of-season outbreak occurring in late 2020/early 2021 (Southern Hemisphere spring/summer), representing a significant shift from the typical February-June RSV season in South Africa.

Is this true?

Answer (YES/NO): YES